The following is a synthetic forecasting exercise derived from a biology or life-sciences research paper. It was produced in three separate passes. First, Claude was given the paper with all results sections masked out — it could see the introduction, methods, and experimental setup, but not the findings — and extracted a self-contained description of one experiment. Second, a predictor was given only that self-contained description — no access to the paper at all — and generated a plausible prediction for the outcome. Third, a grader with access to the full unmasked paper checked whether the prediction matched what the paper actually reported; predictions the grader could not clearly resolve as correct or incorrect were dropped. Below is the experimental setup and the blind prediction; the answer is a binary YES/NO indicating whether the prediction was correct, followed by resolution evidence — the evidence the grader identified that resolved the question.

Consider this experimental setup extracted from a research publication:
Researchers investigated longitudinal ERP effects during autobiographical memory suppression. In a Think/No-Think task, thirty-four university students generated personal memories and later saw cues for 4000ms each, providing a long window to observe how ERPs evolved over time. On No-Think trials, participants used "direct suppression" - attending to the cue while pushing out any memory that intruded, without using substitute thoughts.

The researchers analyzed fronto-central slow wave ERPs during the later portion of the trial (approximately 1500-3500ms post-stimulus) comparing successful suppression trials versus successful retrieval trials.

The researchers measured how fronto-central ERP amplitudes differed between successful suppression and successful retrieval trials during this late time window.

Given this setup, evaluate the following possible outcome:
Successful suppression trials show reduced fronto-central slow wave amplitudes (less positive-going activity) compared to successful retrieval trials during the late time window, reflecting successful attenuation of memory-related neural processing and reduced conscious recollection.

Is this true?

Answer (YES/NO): NO